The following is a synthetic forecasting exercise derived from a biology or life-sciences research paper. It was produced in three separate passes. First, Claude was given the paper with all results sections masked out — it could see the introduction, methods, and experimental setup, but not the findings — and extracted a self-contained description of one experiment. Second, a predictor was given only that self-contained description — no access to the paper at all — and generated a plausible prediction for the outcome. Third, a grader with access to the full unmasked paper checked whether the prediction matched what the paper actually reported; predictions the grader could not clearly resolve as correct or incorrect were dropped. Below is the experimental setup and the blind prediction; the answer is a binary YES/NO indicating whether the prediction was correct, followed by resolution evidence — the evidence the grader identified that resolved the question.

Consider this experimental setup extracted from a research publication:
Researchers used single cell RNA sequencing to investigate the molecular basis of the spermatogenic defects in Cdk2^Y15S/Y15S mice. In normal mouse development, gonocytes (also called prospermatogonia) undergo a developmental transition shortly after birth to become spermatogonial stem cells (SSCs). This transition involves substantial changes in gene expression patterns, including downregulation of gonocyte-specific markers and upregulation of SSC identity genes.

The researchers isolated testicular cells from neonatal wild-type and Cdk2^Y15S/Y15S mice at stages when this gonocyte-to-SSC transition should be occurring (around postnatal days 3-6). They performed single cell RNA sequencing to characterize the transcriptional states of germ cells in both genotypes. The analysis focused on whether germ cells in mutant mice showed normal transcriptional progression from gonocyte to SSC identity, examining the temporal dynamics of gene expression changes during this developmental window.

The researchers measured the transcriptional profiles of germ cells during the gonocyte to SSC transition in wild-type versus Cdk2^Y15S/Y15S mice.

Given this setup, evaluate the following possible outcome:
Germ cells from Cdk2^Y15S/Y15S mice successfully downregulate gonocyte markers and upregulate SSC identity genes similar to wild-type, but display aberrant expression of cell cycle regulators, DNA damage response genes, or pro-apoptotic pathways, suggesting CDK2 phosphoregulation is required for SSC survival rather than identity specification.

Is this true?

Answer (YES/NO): NO